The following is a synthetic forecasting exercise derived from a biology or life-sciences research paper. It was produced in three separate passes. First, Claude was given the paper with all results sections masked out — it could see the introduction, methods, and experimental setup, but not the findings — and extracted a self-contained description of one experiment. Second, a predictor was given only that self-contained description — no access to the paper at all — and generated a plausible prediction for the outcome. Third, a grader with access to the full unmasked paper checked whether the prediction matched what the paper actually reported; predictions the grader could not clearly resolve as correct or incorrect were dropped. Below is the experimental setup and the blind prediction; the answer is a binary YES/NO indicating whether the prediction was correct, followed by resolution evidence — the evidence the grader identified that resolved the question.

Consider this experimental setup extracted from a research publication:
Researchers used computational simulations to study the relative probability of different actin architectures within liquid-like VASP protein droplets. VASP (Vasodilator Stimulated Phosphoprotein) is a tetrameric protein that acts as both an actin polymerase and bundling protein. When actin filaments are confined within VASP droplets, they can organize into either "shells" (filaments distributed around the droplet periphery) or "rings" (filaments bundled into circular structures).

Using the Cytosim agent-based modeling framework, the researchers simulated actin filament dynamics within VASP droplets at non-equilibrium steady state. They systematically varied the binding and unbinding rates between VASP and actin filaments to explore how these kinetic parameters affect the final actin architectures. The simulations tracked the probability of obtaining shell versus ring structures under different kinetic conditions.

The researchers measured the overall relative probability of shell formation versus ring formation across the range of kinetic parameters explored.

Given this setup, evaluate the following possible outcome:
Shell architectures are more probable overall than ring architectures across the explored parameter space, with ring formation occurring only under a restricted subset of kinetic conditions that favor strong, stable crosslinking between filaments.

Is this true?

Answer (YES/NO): YES